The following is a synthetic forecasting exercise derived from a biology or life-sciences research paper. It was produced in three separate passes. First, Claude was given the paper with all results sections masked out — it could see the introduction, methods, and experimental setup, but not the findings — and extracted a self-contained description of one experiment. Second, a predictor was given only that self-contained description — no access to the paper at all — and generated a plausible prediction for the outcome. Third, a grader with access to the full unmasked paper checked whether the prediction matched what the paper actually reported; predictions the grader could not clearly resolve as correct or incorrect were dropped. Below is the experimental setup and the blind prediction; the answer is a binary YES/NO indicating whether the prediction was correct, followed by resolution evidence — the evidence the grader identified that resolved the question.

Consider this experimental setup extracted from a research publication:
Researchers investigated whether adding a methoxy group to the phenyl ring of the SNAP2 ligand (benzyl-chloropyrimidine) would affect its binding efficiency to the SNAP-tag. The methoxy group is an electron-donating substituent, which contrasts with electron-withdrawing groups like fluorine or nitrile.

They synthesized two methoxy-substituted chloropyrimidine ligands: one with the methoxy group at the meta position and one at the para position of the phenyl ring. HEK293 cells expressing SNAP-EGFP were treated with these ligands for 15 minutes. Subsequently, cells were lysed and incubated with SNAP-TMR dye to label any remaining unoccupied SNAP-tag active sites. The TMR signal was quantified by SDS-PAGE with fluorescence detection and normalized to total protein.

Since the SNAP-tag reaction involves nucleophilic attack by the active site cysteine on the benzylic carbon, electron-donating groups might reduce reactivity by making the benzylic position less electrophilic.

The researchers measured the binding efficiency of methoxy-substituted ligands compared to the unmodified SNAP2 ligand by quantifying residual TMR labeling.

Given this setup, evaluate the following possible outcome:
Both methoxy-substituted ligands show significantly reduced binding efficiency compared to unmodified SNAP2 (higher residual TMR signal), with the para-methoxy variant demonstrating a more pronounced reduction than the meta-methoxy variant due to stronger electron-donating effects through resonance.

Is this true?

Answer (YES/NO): NO